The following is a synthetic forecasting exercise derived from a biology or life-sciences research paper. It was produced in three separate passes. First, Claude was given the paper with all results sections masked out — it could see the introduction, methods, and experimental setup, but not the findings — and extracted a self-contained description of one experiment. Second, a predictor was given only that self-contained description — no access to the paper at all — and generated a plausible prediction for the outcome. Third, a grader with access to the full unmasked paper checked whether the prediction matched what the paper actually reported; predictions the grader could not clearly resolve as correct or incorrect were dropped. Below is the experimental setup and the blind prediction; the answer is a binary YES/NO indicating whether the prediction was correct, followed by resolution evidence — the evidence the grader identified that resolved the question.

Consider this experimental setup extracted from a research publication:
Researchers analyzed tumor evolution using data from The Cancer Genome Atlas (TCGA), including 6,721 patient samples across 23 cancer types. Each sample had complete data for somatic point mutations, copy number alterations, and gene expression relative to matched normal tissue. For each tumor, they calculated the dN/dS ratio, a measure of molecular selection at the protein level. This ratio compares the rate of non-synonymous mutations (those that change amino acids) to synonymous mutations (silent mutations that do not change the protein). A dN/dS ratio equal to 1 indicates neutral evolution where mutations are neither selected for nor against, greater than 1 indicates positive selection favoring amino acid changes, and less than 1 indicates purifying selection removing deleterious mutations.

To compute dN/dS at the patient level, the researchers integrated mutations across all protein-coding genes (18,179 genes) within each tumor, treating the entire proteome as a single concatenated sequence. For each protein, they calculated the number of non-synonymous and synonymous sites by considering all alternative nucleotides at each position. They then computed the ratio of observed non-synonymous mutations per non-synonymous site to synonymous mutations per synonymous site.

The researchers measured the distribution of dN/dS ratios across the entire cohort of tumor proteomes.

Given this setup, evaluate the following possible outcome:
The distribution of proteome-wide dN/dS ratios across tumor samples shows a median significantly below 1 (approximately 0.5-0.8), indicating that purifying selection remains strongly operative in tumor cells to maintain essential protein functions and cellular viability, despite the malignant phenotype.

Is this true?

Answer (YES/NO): NO